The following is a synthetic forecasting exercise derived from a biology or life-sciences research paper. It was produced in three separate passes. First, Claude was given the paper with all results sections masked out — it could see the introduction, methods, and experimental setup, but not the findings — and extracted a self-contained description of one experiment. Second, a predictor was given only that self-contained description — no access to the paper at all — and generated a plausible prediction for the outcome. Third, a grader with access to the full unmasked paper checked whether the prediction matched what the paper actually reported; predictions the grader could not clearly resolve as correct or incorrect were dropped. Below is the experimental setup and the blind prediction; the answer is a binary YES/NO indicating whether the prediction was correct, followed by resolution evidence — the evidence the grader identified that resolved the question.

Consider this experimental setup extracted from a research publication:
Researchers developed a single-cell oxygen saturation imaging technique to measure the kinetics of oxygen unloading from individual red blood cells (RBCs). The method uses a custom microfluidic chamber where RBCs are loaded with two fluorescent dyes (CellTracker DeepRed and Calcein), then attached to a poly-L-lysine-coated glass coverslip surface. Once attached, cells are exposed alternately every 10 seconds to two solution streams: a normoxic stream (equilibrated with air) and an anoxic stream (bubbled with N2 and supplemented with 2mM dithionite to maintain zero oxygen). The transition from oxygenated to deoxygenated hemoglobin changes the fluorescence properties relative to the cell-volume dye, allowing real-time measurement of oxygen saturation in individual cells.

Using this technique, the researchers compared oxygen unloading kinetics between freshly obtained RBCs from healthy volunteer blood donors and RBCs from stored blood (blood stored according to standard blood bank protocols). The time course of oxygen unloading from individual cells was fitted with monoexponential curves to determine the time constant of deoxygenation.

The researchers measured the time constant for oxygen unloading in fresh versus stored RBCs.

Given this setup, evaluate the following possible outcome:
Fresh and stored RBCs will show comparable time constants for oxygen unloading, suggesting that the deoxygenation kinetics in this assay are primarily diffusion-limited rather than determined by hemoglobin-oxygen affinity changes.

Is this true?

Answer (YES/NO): NO